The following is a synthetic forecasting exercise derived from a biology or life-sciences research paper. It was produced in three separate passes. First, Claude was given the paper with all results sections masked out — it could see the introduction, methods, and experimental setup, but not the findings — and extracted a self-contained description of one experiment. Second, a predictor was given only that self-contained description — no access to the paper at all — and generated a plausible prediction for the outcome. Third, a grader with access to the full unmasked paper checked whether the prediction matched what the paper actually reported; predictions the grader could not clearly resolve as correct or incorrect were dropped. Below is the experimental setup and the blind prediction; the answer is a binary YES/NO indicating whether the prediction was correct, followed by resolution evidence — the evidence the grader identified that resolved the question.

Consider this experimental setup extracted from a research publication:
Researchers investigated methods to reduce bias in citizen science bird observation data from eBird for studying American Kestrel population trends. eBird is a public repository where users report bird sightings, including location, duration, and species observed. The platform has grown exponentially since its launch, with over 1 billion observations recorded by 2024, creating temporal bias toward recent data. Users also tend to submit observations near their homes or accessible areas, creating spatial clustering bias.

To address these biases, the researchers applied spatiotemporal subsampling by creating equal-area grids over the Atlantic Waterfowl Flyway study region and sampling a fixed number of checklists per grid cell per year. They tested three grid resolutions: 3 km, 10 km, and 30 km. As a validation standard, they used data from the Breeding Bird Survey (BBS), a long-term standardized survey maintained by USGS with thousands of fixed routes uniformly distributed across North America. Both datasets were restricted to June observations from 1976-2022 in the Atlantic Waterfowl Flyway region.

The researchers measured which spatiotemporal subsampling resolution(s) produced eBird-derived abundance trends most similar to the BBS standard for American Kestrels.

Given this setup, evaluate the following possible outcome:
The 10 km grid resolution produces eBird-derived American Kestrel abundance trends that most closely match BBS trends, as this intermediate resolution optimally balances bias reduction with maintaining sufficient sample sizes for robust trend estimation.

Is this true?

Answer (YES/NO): NO